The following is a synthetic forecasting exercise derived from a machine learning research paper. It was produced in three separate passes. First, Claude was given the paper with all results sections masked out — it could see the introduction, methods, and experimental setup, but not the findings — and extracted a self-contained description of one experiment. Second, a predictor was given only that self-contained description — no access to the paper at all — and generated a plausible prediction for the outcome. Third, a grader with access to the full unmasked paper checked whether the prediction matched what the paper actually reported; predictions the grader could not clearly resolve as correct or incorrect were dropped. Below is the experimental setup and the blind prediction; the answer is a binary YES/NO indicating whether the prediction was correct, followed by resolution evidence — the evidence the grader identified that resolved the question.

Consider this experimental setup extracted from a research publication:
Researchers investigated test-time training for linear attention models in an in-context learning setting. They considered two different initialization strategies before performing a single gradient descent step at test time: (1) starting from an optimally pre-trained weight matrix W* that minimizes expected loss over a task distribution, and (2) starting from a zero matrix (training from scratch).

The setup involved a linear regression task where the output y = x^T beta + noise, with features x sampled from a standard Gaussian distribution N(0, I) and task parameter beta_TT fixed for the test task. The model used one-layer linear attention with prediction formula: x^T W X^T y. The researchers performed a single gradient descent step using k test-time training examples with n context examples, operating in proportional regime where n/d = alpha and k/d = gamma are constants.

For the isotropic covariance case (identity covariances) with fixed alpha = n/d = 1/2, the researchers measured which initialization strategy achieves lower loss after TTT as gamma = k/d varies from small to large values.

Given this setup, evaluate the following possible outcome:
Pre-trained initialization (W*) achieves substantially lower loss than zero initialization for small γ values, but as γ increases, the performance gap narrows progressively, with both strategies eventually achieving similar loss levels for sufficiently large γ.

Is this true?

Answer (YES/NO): NO